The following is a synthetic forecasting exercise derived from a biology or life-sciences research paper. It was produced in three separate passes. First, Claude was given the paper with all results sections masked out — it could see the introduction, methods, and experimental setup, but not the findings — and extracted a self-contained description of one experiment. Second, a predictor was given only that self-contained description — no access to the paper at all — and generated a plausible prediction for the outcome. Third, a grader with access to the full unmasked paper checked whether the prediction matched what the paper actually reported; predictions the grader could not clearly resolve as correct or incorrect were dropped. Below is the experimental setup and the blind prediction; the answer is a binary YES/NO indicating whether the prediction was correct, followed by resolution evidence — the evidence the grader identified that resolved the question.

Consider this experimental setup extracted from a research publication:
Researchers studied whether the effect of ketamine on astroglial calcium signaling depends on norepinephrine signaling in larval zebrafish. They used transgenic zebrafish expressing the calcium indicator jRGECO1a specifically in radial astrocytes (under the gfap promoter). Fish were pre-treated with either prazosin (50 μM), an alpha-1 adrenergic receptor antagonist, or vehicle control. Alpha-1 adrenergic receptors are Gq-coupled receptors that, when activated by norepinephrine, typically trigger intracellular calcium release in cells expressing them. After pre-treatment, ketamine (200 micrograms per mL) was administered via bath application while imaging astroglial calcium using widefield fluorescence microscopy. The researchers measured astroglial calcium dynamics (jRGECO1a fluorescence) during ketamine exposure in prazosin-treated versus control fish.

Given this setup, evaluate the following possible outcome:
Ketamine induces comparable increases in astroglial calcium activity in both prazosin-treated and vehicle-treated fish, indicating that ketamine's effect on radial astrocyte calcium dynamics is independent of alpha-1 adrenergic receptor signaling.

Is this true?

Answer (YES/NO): NO